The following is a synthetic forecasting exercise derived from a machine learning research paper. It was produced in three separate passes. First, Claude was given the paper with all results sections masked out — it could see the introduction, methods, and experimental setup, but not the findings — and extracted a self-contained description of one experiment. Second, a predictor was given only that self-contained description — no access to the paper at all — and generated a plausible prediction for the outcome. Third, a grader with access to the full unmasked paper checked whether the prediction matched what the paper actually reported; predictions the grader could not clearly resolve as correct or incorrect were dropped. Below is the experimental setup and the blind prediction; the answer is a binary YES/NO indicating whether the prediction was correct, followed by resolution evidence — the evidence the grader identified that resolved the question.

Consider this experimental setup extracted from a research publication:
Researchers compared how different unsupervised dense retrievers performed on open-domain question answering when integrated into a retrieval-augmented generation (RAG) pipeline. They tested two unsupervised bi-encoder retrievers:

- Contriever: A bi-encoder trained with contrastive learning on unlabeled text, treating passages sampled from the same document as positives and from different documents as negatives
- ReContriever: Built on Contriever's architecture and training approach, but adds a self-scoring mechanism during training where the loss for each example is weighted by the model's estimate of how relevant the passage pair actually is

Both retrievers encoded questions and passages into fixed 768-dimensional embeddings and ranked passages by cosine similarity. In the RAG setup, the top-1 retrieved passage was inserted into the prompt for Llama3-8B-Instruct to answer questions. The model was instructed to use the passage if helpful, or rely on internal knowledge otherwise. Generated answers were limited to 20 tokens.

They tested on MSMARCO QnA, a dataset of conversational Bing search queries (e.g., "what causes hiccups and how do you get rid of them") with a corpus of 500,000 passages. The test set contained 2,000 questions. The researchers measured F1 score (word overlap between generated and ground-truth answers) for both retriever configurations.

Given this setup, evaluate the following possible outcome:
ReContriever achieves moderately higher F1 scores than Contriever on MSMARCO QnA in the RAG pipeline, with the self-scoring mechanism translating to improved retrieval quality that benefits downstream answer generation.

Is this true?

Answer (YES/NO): NO